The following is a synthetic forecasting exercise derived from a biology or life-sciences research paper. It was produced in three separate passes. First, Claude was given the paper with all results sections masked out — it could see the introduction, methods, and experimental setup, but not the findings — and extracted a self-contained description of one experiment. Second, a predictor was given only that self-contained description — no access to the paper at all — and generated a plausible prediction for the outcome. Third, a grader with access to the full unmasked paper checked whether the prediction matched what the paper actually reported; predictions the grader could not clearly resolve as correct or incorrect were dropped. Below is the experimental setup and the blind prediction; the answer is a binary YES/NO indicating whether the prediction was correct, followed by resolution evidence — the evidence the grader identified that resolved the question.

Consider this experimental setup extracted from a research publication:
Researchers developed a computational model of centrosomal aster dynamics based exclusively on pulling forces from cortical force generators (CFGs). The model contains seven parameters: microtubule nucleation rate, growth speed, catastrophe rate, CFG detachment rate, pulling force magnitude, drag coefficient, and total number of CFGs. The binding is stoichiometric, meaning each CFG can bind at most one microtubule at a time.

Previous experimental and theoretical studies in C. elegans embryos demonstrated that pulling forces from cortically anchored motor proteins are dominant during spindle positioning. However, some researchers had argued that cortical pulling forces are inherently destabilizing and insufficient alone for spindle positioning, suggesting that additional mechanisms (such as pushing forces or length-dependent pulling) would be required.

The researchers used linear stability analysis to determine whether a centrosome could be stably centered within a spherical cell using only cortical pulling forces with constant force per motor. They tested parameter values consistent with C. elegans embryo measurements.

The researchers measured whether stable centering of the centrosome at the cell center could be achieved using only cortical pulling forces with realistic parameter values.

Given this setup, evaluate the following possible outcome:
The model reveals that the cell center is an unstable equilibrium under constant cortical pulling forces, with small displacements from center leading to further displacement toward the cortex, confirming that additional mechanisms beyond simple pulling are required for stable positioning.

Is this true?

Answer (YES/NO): NO